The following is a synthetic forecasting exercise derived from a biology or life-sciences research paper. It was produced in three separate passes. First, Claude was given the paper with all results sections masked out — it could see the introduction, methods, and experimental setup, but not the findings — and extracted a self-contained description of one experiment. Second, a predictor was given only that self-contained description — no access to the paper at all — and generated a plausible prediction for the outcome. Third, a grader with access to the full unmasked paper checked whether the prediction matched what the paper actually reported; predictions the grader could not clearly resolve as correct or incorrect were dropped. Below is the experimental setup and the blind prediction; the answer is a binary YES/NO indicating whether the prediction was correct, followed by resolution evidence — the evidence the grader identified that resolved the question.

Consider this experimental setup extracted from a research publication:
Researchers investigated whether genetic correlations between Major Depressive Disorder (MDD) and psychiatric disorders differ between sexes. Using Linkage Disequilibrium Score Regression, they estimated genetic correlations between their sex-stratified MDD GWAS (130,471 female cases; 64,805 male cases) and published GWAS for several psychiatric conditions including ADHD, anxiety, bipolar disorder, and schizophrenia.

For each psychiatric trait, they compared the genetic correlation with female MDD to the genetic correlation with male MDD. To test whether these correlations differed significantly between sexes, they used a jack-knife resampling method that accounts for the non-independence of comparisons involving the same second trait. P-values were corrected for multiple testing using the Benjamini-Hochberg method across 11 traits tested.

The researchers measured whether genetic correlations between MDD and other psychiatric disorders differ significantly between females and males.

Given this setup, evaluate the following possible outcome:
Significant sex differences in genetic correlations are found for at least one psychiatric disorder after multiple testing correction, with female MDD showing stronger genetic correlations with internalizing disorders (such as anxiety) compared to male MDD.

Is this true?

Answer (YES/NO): NO